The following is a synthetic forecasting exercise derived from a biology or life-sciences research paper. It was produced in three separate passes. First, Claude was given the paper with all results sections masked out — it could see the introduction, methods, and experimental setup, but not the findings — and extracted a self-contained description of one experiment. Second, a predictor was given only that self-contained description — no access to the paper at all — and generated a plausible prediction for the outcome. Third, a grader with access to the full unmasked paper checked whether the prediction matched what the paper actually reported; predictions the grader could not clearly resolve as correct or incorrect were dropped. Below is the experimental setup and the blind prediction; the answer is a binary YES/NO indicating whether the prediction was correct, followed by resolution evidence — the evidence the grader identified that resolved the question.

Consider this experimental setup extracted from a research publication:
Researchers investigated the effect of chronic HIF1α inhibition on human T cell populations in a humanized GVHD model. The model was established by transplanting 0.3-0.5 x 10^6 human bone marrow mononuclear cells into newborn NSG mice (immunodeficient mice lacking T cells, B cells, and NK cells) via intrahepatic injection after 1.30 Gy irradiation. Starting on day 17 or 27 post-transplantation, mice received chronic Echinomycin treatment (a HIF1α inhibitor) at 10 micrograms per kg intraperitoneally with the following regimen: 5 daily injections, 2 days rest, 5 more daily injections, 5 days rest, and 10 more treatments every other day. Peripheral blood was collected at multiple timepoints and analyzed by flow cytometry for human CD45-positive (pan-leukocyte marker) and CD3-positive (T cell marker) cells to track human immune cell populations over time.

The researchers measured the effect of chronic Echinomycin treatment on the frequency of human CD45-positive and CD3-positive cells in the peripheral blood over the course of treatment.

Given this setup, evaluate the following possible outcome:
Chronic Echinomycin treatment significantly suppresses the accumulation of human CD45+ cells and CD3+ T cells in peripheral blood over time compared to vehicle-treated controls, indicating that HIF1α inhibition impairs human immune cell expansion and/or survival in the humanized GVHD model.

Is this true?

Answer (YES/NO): YES